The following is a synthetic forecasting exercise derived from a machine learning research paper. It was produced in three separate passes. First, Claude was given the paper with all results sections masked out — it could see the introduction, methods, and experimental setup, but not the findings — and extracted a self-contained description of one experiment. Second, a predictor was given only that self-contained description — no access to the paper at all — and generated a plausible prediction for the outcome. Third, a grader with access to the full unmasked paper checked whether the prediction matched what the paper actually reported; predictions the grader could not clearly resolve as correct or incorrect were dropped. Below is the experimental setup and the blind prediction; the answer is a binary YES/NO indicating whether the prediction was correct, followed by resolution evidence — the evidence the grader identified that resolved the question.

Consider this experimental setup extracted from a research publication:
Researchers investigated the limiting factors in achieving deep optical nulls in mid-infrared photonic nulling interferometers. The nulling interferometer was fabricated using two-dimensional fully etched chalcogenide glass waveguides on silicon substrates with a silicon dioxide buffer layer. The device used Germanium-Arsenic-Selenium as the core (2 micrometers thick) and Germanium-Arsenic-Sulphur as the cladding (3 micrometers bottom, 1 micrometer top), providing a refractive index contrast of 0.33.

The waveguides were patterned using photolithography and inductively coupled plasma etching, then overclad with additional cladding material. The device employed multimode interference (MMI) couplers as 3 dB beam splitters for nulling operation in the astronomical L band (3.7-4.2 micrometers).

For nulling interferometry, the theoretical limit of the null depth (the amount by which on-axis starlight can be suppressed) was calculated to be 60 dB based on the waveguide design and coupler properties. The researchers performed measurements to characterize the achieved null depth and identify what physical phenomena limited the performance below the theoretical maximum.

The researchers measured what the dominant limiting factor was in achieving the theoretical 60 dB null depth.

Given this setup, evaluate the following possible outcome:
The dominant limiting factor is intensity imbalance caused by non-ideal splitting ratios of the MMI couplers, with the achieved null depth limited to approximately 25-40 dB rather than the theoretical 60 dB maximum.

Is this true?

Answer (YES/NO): NO